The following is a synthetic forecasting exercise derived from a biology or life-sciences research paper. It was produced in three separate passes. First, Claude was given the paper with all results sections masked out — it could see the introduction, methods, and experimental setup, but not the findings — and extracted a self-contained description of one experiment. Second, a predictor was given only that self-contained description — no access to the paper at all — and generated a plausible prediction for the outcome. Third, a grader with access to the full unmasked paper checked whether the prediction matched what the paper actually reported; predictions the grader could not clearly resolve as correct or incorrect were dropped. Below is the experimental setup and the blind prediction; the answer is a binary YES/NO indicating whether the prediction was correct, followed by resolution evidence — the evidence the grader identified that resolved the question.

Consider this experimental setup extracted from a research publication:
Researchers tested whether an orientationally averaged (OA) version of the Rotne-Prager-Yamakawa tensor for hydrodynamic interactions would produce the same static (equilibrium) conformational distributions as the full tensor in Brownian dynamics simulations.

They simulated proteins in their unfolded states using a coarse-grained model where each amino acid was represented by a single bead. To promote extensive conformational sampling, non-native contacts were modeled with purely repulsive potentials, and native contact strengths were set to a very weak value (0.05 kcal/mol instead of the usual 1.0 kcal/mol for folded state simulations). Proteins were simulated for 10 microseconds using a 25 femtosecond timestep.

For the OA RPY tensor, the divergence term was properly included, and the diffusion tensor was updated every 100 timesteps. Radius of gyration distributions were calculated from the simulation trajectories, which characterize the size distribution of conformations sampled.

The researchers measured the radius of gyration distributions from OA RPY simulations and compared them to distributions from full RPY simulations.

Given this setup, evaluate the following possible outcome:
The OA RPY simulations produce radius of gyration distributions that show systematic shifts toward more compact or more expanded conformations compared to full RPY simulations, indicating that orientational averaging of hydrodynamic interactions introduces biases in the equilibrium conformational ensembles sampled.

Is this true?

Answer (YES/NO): NO